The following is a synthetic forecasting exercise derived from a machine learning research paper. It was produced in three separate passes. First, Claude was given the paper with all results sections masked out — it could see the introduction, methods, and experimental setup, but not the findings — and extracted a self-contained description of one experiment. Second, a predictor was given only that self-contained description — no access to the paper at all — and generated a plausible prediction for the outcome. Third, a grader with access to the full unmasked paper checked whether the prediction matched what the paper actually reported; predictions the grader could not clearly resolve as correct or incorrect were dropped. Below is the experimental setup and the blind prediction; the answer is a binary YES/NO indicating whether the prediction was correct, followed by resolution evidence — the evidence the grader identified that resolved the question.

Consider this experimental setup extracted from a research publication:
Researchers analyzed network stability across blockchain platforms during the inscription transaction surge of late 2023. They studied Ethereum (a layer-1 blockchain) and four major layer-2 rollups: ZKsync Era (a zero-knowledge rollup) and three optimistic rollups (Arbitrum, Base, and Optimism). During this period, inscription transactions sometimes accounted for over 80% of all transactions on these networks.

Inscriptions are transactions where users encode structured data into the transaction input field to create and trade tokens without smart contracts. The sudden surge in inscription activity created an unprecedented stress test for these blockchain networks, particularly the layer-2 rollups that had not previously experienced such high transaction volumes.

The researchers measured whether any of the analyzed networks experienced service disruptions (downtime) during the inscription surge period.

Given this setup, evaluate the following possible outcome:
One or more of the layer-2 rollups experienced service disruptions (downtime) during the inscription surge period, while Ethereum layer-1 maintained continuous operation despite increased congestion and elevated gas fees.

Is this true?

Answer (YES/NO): YES